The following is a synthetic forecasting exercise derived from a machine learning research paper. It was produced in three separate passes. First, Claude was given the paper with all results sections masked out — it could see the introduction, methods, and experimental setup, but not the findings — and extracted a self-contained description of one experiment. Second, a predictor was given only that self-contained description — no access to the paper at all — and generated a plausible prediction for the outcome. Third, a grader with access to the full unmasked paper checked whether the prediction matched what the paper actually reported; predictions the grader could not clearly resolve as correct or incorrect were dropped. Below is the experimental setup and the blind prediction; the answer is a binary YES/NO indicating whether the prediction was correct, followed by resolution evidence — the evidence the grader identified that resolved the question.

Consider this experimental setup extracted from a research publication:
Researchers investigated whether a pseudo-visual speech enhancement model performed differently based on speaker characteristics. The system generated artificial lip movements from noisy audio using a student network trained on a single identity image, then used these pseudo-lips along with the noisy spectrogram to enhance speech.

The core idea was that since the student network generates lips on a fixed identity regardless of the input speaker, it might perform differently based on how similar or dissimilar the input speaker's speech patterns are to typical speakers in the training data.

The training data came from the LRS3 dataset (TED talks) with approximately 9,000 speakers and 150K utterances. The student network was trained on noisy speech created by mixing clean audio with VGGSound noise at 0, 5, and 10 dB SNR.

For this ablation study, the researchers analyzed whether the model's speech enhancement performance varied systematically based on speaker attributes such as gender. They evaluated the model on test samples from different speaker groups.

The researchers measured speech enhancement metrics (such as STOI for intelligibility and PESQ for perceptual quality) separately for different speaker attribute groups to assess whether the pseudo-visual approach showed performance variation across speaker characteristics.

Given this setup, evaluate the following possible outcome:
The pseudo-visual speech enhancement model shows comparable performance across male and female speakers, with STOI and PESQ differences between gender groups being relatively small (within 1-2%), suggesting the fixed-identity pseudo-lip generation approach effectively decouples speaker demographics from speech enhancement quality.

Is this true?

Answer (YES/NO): YES